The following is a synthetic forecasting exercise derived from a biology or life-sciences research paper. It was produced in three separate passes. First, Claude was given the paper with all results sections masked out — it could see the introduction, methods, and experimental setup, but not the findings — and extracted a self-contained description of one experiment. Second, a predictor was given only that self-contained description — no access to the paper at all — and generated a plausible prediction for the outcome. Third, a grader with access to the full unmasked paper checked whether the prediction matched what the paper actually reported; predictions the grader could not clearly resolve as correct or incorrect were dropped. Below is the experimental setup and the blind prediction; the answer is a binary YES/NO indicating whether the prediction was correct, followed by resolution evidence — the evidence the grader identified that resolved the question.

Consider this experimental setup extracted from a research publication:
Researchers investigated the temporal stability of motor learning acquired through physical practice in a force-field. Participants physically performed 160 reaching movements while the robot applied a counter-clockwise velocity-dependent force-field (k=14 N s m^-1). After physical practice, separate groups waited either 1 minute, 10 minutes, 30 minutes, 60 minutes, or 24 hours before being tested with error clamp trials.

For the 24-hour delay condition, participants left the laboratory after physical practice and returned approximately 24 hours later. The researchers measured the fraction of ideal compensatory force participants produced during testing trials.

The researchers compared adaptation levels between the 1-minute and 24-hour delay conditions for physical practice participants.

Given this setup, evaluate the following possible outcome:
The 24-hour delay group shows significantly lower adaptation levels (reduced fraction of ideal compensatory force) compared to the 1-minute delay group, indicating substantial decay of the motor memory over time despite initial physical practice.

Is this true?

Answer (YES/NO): NO